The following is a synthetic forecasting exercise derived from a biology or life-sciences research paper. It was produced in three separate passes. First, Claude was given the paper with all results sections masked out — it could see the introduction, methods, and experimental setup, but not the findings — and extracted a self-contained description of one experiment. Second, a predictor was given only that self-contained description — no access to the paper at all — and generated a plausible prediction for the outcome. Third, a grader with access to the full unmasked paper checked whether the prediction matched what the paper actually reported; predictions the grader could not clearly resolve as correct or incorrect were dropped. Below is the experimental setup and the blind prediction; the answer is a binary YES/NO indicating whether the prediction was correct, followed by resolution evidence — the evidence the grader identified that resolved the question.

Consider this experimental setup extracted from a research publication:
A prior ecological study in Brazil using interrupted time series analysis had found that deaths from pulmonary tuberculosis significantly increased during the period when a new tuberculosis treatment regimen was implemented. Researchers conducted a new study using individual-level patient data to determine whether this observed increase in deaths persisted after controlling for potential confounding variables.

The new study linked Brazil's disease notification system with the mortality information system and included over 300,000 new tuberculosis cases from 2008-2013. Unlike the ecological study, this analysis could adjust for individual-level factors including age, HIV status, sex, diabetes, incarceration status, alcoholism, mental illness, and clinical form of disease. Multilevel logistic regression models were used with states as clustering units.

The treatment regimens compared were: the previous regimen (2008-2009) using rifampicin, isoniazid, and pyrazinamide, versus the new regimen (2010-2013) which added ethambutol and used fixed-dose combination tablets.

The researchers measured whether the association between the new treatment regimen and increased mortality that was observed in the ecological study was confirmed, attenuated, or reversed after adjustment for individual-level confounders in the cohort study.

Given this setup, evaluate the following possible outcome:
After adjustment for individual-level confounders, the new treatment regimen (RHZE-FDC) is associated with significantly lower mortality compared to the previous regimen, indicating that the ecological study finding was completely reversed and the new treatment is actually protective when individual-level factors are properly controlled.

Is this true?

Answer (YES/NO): NO